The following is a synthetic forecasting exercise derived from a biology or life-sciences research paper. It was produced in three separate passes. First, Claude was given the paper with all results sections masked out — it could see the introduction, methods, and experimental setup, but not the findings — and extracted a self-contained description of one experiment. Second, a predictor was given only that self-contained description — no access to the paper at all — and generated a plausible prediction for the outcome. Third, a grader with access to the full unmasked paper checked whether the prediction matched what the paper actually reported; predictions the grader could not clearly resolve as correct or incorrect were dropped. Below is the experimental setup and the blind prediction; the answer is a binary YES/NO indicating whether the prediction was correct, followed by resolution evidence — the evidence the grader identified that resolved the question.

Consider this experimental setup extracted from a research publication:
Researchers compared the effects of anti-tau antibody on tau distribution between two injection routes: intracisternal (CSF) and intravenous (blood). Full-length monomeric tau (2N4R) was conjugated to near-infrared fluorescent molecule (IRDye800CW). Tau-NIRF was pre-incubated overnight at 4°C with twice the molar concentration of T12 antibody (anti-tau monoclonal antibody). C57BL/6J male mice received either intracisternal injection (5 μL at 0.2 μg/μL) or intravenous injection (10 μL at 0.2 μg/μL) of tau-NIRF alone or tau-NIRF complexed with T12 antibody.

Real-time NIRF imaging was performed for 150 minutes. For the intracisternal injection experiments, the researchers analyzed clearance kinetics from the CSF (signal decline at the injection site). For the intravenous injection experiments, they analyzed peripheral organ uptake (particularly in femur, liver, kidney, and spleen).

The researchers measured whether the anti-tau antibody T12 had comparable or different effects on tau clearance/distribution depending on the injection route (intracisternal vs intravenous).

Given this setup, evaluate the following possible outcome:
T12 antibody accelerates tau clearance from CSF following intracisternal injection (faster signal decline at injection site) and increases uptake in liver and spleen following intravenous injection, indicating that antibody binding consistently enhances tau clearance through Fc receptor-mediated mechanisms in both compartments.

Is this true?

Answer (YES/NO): NO